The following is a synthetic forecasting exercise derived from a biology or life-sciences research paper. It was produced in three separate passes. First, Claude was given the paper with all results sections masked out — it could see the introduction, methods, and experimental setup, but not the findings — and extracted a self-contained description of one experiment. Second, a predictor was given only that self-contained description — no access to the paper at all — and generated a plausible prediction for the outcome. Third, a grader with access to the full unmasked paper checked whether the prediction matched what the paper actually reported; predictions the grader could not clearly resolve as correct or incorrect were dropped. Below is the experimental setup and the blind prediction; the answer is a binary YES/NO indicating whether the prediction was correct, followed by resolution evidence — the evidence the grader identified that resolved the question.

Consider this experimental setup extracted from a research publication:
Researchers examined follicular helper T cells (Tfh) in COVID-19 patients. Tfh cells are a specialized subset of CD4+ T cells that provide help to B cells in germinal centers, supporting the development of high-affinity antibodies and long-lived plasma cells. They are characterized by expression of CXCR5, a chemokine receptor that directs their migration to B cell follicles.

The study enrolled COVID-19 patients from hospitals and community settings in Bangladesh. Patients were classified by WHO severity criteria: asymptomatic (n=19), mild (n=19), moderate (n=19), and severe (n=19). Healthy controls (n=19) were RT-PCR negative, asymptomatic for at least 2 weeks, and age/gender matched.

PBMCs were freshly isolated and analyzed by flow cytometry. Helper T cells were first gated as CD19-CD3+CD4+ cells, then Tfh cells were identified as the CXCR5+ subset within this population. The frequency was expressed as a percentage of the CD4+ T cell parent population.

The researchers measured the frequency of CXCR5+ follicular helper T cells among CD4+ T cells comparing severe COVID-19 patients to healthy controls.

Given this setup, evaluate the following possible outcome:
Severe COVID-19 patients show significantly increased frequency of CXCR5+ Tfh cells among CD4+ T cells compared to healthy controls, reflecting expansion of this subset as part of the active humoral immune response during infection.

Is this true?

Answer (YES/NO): NO